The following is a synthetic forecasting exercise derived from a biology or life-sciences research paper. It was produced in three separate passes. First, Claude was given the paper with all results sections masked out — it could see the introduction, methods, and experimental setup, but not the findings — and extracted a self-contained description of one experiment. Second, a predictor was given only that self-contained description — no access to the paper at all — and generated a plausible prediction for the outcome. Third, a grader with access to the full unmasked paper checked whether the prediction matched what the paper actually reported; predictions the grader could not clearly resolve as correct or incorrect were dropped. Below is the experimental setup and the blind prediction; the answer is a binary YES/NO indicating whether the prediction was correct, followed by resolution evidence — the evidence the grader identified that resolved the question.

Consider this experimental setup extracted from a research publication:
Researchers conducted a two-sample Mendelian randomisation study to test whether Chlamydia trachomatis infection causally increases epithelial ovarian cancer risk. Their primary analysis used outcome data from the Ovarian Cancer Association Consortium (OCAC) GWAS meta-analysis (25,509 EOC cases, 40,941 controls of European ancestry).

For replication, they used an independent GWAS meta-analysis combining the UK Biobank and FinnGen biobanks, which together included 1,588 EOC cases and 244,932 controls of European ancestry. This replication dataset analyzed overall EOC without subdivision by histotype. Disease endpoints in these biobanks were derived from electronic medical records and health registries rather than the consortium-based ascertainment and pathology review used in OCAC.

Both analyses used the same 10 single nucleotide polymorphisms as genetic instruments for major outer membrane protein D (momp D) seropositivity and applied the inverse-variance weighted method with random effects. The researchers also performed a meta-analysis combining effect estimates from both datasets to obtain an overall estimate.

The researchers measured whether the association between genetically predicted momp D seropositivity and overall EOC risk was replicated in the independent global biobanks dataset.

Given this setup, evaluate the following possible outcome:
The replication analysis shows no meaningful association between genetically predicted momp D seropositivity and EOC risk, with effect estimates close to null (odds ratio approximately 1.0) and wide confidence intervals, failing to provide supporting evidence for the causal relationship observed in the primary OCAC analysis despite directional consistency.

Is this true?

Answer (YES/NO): NO